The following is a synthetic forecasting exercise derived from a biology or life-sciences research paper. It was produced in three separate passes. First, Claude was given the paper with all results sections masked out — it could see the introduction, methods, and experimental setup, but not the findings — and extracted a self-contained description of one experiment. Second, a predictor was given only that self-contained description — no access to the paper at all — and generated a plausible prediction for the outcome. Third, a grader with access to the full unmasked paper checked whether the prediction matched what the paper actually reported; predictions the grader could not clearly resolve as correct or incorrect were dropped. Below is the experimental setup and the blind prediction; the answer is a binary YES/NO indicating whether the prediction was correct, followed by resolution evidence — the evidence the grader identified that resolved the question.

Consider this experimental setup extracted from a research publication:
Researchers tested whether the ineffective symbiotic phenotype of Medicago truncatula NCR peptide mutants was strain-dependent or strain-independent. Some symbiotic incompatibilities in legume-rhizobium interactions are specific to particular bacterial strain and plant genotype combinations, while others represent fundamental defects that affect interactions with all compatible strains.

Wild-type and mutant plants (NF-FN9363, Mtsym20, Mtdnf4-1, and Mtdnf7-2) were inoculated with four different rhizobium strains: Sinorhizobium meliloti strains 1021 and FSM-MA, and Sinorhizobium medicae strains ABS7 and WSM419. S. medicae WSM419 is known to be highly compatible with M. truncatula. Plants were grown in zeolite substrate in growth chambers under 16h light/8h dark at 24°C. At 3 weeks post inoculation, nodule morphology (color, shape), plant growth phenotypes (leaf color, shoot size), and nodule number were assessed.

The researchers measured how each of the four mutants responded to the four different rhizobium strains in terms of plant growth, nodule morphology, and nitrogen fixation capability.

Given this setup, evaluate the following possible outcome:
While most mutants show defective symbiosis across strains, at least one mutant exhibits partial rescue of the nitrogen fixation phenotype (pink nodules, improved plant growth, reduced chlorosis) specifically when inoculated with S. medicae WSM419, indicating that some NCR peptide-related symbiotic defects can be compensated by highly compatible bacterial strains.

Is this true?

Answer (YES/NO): NO